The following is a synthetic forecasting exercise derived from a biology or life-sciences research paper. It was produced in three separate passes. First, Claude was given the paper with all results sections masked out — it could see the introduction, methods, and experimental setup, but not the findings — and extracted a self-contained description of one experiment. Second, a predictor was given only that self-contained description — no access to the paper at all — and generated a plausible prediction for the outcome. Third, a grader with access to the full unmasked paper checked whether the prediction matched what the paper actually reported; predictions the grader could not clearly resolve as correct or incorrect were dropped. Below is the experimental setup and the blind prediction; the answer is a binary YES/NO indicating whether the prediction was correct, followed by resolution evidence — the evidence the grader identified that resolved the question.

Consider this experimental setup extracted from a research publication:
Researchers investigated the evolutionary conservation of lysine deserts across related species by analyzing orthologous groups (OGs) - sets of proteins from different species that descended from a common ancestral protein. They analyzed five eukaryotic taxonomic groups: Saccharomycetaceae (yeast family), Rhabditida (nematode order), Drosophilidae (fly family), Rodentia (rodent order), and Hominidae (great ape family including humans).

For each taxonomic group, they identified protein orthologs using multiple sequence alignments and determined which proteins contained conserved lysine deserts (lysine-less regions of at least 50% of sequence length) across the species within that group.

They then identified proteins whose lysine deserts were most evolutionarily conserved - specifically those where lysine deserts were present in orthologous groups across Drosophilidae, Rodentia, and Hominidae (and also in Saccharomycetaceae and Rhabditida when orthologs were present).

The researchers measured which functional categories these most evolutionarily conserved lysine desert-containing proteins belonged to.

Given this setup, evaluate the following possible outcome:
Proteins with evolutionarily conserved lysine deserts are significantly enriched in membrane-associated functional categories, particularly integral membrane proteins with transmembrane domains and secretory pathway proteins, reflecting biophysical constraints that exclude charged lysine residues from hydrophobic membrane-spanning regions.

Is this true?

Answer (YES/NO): NO